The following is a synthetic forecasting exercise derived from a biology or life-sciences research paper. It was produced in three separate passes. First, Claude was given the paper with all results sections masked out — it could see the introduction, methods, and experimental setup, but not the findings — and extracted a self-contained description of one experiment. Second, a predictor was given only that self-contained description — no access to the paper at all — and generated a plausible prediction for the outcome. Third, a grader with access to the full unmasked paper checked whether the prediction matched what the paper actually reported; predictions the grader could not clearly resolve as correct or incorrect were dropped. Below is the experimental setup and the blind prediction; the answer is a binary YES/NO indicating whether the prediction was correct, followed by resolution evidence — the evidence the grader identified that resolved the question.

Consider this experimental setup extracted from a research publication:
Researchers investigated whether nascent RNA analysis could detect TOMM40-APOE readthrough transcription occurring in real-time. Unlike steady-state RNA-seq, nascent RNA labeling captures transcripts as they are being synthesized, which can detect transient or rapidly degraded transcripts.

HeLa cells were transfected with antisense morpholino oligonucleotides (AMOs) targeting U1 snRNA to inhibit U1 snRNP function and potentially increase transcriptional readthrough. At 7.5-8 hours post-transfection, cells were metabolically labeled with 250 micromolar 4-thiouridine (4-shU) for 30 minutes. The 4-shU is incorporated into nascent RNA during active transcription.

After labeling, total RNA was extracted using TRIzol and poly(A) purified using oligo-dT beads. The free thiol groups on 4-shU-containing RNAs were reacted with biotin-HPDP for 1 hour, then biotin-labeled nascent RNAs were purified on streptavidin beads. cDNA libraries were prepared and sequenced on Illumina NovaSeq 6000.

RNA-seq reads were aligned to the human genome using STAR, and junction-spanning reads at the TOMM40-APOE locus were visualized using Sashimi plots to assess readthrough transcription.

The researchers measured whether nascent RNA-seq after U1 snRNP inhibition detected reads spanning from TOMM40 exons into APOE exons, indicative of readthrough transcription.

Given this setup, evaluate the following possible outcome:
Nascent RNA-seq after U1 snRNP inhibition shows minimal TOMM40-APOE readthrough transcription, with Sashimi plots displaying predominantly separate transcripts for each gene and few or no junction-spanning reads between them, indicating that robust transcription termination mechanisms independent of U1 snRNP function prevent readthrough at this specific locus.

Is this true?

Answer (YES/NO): NO